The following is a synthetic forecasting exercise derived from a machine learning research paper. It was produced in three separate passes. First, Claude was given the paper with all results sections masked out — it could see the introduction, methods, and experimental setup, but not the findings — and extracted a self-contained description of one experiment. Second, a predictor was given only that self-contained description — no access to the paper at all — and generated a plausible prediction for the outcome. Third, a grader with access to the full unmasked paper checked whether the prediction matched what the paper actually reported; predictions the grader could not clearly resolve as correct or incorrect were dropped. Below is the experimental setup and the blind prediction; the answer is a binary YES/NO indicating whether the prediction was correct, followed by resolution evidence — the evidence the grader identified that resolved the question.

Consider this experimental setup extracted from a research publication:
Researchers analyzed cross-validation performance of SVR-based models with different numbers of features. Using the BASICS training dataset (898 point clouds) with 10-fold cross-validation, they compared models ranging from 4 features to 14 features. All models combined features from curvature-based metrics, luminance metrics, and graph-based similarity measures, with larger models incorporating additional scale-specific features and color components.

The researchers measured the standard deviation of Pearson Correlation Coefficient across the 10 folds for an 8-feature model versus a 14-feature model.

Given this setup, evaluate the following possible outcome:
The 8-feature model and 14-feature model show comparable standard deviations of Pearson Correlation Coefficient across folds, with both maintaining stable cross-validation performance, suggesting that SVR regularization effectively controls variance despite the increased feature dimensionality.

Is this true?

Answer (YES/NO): YES